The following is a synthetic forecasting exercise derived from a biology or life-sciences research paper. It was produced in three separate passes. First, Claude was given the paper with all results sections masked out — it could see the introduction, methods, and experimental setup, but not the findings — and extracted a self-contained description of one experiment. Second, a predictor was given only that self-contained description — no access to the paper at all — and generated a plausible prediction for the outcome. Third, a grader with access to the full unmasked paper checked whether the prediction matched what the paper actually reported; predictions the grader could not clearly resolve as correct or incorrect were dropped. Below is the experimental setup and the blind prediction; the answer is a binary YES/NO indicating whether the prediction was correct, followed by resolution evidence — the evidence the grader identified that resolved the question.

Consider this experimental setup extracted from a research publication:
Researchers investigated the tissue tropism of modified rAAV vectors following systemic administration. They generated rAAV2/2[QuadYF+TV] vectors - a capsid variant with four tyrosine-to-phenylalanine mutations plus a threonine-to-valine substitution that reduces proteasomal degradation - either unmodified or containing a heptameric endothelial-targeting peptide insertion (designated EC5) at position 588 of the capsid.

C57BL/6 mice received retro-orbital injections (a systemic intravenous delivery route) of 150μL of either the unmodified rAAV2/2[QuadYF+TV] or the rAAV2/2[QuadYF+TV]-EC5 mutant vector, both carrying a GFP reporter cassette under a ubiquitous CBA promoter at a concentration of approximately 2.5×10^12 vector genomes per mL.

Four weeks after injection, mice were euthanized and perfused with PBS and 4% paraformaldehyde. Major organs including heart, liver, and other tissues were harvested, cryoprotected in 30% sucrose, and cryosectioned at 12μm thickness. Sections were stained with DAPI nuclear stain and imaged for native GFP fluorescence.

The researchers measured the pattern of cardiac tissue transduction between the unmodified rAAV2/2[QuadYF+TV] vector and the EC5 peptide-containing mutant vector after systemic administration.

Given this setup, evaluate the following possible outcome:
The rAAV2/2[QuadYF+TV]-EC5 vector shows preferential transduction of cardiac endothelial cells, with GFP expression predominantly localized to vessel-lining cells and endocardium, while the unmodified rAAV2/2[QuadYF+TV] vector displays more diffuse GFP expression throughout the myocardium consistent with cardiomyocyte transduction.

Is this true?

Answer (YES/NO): NO